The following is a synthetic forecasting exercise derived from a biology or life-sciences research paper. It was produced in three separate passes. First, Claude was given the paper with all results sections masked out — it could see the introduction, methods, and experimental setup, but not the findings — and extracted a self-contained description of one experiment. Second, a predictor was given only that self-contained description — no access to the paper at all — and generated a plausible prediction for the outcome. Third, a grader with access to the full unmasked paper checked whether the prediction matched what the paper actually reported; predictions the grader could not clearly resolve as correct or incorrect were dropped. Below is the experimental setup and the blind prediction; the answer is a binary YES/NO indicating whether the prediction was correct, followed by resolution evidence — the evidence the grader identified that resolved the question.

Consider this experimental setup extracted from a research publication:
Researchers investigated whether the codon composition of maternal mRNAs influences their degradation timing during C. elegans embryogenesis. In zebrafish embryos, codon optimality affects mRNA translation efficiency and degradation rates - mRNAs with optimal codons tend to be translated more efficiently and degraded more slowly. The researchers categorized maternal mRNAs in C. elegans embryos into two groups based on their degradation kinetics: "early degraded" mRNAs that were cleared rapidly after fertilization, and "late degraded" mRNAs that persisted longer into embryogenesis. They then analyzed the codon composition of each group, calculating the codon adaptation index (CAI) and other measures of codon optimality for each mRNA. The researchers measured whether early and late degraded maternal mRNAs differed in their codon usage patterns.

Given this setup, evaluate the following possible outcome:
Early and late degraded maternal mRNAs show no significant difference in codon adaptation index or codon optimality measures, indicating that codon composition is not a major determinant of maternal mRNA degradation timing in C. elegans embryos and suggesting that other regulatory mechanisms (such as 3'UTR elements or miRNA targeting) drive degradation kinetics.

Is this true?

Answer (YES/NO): YES